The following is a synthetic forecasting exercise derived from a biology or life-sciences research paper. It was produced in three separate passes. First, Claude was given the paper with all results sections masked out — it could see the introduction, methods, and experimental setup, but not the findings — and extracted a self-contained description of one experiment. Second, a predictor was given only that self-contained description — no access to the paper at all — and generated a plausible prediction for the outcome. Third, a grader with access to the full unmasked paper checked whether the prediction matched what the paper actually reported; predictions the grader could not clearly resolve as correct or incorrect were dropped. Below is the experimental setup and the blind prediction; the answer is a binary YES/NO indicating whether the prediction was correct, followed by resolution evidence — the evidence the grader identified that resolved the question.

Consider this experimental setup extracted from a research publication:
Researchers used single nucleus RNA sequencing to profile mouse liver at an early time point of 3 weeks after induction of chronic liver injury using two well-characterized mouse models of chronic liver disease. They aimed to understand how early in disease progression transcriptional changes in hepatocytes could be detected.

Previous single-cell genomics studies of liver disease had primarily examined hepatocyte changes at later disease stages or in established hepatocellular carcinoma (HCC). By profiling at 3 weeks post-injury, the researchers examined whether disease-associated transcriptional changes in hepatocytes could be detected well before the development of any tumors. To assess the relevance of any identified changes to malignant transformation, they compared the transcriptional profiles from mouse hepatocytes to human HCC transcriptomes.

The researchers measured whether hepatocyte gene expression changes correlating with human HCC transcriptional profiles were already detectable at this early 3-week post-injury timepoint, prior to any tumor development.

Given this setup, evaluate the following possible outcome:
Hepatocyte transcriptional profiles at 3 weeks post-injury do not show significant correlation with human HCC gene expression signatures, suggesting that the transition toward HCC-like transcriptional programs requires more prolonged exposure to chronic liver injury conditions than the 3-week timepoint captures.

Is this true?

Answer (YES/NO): NO